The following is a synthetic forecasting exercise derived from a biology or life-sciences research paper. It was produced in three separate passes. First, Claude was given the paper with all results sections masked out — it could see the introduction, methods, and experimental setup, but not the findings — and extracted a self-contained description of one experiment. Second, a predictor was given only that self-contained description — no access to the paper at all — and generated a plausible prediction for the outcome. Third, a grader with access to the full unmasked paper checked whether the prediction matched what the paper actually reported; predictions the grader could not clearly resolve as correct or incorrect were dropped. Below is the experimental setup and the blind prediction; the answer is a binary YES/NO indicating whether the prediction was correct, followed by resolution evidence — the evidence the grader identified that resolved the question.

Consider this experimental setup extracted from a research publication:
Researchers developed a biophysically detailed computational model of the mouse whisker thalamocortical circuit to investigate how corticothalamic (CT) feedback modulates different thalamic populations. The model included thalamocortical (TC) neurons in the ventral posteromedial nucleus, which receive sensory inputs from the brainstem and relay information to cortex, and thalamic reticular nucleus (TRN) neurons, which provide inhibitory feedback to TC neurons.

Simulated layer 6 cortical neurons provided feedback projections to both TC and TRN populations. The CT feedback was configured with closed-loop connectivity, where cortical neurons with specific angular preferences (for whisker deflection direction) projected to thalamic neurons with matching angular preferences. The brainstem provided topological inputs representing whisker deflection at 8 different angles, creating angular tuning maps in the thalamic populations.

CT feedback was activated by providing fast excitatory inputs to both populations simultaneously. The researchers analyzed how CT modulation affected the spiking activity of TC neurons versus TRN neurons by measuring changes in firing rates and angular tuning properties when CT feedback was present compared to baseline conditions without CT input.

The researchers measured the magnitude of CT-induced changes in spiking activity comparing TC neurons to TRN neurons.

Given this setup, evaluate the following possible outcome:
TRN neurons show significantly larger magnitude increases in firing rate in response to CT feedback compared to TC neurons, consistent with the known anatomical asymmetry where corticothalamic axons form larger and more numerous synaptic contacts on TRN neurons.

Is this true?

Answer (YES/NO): YES